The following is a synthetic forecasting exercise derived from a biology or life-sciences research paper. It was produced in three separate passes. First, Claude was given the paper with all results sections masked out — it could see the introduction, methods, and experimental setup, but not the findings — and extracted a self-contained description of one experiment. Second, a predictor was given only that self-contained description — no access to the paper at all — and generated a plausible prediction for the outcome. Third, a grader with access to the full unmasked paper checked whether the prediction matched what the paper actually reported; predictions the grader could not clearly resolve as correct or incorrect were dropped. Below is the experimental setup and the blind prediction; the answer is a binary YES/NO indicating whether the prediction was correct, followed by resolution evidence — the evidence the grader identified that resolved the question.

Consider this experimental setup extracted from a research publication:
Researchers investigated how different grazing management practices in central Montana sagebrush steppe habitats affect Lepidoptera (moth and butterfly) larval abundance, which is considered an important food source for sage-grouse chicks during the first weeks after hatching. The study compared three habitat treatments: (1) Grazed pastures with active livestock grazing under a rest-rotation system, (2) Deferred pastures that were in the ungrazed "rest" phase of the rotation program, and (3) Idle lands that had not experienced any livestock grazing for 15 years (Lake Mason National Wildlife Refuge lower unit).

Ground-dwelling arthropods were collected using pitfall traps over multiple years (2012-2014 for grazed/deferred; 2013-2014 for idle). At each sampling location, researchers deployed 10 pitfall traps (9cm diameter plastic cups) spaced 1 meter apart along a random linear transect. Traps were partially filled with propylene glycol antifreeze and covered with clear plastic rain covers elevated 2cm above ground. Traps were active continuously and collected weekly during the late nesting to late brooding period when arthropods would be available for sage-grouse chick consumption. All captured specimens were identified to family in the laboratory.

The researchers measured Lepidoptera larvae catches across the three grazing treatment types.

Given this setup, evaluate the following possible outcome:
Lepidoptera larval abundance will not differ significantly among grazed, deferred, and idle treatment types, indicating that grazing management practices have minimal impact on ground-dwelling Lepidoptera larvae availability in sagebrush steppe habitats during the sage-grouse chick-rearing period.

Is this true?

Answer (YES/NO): NO